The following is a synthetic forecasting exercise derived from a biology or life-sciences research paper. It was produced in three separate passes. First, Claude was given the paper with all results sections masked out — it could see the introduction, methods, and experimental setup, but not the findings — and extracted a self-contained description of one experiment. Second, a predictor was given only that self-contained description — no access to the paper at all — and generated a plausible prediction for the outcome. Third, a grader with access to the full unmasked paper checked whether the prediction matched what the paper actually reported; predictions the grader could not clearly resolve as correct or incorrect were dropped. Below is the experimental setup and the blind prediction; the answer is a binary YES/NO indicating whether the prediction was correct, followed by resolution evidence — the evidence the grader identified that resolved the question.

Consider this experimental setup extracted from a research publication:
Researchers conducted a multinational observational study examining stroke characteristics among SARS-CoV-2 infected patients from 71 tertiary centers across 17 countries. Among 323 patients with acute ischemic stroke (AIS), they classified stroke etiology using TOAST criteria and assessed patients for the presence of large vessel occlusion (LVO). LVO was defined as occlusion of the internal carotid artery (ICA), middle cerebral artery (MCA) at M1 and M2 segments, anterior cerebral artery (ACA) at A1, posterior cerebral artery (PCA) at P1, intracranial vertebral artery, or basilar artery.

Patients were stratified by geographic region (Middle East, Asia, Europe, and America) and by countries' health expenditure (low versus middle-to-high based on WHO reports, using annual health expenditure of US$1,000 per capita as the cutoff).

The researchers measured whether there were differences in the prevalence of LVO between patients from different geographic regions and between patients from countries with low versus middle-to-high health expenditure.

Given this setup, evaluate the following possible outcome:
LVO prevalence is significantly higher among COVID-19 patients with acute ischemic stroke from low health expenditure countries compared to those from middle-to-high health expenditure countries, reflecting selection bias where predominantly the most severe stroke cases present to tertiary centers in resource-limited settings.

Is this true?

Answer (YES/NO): NO